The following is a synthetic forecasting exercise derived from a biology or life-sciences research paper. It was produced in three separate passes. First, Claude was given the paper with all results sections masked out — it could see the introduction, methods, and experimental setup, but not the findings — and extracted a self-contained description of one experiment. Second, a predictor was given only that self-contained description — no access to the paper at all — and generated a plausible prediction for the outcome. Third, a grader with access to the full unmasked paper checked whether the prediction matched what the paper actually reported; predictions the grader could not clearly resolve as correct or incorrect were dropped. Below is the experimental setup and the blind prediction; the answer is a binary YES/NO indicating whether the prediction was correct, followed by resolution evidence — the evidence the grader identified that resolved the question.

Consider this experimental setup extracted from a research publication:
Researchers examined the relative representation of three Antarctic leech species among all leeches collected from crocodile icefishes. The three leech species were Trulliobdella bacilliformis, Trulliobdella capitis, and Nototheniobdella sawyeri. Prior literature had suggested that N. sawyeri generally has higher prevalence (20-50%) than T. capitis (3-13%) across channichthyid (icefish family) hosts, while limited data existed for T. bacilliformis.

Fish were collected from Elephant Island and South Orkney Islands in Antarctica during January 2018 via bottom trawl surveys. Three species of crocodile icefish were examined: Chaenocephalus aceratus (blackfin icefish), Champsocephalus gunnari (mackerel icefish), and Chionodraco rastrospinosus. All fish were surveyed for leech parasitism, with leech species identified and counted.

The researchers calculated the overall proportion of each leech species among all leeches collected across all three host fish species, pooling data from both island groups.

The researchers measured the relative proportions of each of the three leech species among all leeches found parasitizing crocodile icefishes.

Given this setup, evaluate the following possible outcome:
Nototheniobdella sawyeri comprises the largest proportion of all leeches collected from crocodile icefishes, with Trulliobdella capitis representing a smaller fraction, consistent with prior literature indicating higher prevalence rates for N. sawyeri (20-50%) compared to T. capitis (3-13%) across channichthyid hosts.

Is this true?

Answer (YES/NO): NO